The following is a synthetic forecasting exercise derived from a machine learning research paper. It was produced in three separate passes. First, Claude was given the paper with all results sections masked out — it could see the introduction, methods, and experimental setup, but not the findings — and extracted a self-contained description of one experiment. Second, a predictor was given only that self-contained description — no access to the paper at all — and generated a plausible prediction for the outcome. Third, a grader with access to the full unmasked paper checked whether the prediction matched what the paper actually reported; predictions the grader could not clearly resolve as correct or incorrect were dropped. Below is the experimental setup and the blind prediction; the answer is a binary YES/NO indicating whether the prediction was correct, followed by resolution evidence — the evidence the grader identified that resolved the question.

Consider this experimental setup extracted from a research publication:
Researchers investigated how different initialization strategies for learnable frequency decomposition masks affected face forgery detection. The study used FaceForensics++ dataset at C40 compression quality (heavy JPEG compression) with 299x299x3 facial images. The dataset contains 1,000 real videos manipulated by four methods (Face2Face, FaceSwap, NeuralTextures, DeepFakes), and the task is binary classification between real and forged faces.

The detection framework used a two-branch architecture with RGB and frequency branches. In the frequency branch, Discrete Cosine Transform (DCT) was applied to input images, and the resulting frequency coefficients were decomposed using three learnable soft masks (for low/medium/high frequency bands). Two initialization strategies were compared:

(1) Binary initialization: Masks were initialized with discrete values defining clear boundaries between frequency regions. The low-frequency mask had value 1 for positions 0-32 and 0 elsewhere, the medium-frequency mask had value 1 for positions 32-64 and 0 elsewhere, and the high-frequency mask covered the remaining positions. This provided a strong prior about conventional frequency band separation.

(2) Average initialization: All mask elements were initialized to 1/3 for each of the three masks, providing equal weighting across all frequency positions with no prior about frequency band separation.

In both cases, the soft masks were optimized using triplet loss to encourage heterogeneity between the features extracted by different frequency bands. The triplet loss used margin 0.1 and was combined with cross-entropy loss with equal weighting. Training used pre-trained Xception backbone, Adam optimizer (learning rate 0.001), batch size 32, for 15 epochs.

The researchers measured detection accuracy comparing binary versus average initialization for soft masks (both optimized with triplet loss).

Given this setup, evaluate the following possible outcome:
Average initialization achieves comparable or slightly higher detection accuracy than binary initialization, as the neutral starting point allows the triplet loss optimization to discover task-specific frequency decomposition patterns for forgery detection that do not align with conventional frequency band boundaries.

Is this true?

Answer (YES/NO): NO